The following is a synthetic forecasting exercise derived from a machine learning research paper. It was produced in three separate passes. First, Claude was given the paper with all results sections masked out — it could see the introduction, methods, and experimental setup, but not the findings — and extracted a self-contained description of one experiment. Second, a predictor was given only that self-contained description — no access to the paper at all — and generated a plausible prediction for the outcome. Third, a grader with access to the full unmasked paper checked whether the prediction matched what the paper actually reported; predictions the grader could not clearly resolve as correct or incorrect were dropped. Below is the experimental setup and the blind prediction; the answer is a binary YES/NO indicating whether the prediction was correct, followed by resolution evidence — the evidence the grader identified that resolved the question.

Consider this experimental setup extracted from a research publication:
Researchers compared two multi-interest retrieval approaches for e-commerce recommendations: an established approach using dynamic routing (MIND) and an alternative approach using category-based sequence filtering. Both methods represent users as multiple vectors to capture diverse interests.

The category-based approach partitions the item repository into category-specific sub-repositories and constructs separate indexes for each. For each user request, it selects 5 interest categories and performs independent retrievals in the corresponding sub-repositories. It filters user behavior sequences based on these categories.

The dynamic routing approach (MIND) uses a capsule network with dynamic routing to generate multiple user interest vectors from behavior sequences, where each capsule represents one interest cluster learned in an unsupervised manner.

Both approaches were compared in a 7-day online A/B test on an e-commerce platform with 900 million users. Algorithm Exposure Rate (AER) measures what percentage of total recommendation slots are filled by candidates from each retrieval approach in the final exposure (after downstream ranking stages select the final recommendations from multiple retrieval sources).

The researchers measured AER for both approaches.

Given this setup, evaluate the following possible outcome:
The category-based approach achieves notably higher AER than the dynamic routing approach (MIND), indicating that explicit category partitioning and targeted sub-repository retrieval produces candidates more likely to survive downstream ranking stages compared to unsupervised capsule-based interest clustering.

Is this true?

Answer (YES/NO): NO